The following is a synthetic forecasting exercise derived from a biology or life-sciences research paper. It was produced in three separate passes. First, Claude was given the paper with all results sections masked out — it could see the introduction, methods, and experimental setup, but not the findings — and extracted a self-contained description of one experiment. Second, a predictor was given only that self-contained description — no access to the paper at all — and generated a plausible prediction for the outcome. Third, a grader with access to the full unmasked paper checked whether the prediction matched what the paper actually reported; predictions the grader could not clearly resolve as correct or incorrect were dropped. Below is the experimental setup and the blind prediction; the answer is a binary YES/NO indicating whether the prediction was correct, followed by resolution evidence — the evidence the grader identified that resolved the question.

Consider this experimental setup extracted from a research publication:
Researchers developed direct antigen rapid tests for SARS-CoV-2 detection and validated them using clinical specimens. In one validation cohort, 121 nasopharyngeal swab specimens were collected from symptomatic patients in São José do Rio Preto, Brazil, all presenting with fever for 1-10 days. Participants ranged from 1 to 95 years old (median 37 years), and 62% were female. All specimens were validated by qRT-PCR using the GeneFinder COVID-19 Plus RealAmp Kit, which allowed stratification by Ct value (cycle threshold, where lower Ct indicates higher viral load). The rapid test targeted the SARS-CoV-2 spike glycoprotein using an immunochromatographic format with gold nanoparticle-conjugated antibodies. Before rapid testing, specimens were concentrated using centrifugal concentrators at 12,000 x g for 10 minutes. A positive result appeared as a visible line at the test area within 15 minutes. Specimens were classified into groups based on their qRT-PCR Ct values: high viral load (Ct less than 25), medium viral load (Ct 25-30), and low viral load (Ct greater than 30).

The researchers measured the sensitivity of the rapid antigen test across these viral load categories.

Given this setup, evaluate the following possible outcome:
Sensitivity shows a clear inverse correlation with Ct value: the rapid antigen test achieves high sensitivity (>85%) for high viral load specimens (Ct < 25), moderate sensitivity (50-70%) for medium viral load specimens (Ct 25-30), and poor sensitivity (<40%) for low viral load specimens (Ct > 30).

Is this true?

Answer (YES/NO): NO